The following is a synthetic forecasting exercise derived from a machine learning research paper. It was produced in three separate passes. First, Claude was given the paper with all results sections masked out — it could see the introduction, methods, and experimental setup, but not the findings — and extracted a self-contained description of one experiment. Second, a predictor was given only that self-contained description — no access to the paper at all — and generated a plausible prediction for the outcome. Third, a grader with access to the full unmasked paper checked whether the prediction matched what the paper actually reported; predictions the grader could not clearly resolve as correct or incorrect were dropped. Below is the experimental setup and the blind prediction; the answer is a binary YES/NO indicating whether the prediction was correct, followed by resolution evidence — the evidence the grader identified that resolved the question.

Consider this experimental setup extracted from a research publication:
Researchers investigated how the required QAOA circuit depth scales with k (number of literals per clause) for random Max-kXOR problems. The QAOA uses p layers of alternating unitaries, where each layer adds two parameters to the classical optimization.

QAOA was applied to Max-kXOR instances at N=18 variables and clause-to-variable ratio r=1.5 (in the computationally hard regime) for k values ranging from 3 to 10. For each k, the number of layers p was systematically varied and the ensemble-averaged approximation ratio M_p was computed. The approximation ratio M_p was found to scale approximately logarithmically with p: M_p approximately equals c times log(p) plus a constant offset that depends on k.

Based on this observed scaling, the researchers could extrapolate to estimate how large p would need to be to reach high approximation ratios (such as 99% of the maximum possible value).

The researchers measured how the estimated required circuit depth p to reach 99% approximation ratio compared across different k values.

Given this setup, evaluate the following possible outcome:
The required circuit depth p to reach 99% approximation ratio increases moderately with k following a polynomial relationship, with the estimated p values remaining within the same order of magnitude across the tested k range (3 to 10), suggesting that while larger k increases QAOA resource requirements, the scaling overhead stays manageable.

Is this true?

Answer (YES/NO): NO